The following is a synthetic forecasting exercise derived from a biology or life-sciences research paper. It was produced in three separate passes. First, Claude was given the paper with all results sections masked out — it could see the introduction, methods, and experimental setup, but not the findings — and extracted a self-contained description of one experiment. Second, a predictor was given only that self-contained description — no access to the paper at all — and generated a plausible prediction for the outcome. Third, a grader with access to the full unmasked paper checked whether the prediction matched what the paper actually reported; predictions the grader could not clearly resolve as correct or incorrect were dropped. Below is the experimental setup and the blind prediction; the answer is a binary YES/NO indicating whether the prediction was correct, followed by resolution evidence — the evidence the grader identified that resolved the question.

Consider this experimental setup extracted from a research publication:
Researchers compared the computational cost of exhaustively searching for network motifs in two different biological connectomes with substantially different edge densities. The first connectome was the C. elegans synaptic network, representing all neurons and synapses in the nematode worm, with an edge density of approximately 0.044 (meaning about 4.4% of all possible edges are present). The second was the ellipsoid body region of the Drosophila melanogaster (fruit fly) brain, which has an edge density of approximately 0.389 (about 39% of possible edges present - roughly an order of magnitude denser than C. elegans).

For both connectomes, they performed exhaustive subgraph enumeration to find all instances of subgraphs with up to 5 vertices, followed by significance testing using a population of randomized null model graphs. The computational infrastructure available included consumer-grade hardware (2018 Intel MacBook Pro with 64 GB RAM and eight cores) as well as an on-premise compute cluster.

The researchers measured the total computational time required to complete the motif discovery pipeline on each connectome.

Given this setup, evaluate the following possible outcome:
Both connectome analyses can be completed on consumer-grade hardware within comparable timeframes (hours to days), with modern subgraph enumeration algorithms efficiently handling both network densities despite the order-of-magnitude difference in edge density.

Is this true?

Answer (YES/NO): NO